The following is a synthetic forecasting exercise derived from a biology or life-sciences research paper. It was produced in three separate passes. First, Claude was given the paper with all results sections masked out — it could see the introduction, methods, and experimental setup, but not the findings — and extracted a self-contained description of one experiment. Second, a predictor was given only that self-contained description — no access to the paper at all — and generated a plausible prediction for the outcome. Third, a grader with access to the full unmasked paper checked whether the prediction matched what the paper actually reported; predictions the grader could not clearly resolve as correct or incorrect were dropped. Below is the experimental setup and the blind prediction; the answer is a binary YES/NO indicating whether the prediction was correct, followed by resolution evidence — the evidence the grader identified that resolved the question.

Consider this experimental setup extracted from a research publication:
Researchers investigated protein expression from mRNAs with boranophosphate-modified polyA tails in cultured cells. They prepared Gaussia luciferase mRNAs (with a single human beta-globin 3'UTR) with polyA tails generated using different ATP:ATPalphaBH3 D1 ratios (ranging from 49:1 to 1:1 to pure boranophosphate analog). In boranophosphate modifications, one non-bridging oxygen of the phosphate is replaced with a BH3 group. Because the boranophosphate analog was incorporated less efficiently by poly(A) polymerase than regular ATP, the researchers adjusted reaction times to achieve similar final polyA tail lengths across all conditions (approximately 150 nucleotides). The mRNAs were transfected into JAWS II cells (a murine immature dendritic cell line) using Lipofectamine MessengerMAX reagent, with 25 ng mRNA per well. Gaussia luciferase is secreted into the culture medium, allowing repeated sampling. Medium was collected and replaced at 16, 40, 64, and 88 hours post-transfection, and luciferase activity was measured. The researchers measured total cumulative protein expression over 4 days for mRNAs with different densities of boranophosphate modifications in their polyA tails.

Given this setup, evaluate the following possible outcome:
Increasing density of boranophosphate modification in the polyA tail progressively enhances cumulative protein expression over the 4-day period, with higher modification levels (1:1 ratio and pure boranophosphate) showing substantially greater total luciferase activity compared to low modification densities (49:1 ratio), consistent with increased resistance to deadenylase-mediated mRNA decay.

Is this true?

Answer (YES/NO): NO